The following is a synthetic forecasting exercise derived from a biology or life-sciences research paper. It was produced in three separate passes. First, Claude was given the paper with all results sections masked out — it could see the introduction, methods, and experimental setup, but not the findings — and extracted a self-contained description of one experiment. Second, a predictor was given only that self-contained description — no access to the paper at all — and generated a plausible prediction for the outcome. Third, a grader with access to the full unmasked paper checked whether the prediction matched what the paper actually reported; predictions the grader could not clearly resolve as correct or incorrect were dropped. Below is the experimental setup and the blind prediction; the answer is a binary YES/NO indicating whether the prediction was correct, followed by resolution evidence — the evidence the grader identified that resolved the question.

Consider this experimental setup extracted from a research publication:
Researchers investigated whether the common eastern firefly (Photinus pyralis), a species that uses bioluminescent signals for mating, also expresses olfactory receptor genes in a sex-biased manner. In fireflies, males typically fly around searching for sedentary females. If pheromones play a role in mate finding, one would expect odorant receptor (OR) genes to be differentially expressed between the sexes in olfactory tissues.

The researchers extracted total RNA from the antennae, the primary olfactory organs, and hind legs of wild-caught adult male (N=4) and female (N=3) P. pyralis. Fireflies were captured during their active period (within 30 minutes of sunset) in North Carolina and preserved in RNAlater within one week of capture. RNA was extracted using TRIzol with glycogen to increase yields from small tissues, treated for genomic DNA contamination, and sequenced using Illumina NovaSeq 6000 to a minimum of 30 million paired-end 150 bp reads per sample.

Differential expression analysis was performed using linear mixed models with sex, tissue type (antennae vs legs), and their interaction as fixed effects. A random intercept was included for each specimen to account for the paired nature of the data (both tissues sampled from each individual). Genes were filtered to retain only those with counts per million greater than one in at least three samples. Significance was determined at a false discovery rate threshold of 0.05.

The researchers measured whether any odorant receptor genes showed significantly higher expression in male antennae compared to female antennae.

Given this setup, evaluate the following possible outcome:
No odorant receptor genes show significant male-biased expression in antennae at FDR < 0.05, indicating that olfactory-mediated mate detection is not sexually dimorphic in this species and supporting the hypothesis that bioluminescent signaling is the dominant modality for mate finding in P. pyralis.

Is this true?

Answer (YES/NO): NO